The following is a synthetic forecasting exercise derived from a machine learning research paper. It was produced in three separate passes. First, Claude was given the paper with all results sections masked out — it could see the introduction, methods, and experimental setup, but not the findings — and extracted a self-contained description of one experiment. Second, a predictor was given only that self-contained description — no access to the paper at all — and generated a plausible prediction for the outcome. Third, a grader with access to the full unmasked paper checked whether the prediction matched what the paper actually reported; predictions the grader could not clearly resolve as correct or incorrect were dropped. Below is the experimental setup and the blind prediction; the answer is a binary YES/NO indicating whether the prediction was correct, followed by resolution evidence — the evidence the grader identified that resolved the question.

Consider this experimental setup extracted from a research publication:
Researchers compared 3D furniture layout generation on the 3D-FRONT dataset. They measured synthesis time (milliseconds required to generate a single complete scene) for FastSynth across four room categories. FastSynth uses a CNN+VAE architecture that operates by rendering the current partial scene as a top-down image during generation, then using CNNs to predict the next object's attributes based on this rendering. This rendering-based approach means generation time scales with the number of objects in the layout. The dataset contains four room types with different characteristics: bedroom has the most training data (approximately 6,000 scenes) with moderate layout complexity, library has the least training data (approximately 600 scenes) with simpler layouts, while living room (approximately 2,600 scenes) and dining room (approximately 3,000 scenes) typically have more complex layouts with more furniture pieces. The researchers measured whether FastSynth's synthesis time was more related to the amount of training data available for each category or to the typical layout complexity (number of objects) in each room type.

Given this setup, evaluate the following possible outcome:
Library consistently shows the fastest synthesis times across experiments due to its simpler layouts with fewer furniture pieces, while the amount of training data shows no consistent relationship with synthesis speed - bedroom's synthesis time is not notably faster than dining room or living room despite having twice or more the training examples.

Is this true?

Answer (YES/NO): NO